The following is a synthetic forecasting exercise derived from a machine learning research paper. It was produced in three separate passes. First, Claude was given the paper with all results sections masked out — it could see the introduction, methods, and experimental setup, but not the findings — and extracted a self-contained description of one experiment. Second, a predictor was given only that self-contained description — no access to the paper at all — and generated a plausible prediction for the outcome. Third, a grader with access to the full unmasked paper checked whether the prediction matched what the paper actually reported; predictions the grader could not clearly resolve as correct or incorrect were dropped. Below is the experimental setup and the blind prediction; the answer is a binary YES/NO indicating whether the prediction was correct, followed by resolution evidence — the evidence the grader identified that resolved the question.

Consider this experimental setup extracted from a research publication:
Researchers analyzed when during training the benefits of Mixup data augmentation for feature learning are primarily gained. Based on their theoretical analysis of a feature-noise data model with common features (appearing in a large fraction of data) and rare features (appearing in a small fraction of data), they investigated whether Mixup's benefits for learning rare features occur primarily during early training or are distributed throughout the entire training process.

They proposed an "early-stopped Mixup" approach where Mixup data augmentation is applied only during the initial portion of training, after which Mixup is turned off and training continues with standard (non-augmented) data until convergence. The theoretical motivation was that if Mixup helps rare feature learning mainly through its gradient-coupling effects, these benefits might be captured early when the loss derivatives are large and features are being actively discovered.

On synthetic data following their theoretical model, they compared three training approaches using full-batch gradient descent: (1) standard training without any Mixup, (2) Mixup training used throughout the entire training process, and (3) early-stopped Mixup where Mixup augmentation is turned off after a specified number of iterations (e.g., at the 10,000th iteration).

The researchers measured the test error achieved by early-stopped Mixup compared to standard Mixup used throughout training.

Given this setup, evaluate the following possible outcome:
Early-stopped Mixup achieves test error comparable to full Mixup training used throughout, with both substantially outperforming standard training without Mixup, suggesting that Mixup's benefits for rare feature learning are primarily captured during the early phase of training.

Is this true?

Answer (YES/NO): YES